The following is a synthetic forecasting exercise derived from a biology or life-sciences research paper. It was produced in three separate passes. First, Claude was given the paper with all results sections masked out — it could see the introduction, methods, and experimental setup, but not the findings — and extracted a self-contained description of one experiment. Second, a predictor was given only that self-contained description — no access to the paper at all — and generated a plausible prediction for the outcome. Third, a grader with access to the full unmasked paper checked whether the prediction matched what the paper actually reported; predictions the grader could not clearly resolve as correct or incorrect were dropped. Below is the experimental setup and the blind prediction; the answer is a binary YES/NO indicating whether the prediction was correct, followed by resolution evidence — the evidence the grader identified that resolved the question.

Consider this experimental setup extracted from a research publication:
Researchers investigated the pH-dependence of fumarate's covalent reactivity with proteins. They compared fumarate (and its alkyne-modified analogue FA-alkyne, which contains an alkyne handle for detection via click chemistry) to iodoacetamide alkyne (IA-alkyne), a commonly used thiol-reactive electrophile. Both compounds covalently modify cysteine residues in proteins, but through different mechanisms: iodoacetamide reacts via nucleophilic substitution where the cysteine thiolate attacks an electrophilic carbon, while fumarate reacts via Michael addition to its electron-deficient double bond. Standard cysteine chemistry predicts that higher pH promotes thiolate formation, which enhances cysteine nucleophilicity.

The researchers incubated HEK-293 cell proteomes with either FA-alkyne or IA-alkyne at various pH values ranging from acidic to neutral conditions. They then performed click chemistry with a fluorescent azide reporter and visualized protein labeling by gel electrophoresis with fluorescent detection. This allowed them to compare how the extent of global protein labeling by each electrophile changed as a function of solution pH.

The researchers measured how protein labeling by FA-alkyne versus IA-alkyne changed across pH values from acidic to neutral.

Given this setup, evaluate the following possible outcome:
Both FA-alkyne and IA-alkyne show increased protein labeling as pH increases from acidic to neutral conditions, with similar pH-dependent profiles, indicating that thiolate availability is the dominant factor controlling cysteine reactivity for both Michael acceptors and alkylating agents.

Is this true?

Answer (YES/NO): NO